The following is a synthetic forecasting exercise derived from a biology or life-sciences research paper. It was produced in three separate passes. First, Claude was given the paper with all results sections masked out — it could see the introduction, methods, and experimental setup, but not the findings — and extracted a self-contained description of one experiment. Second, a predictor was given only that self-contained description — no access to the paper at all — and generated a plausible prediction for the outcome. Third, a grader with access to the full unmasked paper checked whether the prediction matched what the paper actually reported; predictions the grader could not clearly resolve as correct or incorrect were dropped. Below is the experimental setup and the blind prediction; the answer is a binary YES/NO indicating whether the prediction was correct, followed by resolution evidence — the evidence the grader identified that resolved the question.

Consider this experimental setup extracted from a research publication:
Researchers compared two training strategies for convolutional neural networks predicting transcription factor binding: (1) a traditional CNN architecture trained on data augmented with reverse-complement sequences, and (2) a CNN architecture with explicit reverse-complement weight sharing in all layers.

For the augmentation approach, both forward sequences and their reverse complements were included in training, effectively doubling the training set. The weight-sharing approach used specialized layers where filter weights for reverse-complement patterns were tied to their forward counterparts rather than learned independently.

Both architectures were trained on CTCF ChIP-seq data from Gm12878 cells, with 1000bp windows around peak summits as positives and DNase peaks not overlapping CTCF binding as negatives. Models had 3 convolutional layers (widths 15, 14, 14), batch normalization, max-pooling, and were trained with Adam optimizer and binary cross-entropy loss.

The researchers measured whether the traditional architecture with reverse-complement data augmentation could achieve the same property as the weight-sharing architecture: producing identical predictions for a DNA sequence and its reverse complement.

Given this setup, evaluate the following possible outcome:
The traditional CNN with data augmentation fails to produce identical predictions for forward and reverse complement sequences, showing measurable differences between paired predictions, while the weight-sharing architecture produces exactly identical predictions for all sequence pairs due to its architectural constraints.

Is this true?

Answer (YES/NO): YES